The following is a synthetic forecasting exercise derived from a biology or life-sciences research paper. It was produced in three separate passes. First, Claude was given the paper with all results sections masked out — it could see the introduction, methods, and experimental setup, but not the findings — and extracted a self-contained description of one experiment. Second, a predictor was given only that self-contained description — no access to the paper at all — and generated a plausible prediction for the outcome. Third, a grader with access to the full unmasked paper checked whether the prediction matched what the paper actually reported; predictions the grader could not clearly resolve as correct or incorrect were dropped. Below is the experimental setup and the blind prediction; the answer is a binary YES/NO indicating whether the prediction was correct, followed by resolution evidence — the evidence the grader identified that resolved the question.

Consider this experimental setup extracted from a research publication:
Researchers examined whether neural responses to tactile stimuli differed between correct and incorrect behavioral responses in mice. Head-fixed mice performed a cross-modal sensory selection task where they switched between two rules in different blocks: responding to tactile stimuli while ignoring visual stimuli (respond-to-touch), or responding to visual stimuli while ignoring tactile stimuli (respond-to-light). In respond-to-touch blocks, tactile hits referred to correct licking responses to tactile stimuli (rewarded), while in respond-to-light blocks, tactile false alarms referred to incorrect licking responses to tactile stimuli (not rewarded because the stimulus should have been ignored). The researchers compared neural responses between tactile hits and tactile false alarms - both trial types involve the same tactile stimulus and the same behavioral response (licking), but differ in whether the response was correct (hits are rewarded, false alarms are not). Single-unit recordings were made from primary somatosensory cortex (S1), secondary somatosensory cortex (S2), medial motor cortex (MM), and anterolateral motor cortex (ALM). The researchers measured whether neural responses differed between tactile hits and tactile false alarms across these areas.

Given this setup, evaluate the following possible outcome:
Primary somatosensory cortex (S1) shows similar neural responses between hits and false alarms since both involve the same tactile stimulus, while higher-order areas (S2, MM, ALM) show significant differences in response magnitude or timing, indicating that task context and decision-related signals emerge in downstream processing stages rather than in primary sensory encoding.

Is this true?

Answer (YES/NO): NO